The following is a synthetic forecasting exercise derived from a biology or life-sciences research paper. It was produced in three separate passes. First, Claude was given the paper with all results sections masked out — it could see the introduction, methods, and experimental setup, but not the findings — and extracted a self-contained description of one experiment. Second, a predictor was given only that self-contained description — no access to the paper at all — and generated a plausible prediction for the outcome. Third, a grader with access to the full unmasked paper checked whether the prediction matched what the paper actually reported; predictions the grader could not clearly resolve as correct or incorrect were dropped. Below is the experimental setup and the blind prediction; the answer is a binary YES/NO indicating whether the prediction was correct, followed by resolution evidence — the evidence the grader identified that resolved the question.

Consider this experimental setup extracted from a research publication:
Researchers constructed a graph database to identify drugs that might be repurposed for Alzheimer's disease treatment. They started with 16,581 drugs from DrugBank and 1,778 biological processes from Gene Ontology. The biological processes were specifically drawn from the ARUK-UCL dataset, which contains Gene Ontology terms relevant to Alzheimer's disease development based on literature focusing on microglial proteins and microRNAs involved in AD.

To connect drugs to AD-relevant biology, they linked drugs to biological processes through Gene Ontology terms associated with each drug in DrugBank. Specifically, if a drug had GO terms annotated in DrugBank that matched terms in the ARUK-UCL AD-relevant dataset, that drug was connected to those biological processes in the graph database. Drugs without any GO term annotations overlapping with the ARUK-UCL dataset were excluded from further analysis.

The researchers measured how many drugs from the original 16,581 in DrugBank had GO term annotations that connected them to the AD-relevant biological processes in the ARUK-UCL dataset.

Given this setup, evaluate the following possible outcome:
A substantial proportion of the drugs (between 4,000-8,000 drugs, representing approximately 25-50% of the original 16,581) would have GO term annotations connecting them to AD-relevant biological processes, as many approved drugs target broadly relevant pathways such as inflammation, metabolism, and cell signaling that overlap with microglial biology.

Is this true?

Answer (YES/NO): YES